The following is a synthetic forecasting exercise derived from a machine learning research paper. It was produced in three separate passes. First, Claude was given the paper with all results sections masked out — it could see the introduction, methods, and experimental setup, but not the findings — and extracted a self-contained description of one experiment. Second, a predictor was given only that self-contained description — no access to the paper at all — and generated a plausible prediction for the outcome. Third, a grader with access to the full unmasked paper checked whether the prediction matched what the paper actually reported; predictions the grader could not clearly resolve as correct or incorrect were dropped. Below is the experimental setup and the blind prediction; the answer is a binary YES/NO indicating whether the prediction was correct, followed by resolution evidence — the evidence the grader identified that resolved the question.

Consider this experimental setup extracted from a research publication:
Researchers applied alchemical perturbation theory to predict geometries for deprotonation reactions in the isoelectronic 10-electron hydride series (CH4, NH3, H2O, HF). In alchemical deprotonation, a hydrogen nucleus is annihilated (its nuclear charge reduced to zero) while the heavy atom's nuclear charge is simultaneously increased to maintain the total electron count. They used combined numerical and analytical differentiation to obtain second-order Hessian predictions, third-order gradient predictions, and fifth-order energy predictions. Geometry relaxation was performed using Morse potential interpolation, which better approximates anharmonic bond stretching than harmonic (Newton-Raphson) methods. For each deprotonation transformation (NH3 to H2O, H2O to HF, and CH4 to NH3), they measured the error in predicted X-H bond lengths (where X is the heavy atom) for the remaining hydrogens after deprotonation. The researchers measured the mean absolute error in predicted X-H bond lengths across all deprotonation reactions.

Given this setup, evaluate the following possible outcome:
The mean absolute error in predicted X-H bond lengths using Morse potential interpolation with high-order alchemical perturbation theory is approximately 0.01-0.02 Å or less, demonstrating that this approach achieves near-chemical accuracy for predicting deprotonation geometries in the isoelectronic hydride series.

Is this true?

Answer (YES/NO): YES